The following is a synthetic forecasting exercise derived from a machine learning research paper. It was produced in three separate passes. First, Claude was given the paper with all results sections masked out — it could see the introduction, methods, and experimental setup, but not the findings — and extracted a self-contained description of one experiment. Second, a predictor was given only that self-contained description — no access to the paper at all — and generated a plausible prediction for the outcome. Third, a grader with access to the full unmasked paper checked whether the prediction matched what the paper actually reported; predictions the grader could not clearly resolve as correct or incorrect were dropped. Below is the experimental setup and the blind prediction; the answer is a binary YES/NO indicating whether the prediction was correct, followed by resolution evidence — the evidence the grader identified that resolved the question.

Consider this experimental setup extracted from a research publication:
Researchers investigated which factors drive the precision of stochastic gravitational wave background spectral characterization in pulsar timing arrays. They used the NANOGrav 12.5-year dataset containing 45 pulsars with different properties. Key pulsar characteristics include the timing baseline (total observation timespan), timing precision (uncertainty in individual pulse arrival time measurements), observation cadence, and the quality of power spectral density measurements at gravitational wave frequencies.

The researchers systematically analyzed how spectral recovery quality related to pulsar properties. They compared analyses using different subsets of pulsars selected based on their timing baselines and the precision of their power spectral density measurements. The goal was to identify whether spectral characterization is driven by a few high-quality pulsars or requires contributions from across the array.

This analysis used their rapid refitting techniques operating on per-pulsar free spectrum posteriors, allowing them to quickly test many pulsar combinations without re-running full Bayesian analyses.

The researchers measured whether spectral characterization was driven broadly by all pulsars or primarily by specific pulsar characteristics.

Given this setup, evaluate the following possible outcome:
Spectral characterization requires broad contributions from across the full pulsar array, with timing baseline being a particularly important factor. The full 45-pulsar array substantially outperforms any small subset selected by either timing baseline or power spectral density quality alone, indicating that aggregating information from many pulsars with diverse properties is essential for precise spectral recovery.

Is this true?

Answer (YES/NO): NO